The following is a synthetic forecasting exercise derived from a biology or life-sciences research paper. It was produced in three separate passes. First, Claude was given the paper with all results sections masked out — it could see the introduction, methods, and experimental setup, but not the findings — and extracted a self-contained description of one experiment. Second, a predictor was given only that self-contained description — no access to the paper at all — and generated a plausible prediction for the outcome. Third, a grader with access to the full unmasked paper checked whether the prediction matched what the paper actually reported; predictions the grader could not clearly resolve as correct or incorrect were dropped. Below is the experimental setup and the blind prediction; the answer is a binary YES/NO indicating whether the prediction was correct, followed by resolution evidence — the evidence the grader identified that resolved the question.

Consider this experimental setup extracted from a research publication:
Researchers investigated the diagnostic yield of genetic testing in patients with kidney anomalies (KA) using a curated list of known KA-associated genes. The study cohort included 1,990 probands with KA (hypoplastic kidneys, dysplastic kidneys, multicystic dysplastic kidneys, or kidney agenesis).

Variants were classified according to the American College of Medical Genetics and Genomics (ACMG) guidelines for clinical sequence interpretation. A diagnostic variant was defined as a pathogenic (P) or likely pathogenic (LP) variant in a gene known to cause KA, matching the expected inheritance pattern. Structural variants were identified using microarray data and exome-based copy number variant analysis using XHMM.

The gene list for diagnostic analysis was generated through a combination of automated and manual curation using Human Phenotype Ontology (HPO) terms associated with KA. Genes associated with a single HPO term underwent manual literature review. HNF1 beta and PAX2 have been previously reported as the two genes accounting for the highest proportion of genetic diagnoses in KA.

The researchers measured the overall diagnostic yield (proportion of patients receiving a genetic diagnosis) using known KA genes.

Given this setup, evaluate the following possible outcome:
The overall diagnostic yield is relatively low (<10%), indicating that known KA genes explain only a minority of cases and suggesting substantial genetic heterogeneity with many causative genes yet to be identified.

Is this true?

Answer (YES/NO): NO